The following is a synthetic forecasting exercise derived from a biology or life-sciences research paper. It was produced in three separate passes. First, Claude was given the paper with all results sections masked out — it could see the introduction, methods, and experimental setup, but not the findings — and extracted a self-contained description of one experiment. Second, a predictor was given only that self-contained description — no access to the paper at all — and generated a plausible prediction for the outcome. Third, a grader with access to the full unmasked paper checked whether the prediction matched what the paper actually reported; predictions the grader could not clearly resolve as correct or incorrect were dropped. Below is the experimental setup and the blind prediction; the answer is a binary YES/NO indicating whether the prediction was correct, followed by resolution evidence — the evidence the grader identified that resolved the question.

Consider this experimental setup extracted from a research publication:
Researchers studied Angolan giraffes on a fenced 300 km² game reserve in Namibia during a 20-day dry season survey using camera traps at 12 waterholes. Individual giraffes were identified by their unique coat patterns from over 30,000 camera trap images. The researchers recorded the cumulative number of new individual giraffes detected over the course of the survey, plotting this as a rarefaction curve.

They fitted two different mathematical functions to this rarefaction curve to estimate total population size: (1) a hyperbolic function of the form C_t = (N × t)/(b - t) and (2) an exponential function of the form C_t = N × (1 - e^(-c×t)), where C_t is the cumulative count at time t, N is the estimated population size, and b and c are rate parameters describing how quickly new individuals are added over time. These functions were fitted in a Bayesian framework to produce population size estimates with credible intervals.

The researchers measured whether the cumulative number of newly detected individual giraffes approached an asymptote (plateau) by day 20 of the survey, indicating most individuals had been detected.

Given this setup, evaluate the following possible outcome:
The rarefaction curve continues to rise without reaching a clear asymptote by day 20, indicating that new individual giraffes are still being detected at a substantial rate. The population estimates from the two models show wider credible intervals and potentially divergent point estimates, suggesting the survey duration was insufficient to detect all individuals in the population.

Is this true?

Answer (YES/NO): NO